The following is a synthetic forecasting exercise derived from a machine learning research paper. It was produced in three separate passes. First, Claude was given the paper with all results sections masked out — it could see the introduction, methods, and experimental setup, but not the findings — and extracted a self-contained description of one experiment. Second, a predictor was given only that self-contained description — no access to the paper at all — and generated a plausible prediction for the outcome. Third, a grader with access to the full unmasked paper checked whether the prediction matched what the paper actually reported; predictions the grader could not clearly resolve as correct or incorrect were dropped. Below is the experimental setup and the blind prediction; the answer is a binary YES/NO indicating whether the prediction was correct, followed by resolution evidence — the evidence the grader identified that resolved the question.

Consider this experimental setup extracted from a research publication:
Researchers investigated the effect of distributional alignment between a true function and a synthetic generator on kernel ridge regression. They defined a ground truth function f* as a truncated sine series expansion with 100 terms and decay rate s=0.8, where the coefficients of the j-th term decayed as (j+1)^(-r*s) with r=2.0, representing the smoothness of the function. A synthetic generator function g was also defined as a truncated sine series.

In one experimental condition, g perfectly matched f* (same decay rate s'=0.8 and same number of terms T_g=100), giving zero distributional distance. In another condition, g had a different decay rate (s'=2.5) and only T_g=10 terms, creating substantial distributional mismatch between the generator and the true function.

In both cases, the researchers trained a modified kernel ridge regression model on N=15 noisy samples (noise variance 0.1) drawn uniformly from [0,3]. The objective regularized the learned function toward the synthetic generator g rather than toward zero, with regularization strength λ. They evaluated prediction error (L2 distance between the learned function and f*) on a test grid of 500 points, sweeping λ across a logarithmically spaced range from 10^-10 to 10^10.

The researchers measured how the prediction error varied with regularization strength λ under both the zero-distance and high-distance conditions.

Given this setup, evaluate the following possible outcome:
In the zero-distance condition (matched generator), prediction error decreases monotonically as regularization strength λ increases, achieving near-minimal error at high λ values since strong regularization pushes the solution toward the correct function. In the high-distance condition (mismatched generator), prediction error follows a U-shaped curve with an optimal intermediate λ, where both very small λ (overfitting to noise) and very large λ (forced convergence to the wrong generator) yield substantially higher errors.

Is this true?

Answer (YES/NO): YES